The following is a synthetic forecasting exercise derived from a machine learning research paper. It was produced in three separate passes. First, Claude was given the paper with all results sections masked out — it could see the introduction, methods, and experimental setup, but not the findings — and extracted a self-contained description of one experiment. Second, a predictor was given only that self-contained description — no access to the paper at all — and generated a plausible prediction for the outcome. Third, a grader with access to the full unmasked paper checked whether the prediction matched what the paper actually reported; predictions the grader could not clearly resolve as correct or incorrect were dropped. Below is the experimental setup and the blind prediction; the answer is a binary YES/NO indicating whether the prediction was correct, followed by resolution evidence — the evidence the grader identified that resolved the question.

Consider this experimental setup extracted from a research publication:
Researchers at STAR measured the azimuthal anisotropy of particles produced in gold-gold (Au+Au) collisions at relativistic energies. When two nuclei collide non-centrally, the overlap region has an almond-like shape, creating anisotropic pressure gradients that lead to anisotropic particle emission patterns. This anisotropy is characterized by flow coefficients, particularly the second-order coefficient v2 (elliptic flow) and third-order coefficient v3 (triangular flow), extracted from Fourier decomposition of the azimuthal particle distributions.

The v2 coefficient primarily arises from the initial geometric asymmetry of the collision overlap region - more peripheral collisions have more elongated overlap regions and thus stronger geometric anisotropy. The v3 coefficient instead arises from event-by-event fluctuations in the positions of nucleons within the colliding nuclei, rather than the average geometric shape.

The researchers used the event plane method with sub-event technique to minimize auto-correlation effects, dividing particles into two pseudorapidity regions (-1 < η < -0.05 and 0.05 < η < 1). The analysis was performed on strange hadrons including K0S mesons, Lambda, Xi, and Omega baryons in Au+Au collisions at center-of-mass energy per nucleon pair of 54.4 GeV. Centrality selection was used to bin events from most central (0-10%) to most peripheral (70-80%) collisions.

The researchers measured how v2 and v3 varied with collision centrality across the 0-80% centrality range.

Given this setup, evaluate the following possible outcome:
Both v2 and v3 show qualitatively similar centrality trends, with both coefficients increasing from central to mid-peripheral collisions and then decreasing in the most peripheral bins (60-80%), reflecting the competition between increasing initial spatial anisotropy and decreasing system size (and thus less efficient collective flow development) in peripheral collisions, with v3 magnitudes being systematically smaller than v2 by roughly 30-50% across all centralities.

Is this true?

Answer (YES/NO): NO